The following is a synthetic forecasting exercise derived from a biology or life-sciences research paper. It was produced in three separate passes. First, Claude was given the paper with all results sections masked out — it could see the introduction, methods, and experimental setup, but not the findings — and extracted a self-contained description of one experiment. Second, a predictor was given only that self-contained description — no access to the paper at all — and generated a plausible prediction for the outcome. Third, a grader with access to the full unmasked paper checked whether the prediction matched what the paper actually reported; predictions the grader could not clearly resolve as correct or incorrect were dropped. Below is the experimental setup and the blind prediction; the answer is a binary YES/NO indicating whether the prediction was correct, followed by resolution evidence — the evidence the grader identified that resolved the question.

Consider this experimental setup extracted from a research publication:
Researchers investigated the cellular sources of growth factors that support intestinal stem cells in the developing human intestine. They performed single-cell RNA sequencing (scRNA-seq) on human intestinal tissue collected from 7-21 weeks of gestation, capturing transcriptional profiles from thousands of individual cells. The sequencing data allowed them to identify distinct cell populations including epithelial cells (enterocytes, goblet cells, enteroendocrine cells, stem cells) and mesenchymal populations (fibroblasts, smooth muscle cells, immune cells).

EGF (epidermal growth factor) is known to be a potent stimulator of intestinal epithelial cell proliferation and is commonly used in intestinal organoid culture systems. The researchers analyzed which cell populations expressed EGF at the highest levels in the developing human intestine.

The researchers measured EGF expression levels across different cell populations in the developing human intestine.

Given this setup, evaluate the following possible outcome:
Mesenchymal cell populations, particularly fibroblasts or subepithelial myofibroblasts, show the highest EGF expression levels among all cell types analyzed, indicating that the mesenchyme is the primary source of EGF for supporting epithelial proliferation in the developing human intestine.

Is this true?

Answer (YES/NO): NO